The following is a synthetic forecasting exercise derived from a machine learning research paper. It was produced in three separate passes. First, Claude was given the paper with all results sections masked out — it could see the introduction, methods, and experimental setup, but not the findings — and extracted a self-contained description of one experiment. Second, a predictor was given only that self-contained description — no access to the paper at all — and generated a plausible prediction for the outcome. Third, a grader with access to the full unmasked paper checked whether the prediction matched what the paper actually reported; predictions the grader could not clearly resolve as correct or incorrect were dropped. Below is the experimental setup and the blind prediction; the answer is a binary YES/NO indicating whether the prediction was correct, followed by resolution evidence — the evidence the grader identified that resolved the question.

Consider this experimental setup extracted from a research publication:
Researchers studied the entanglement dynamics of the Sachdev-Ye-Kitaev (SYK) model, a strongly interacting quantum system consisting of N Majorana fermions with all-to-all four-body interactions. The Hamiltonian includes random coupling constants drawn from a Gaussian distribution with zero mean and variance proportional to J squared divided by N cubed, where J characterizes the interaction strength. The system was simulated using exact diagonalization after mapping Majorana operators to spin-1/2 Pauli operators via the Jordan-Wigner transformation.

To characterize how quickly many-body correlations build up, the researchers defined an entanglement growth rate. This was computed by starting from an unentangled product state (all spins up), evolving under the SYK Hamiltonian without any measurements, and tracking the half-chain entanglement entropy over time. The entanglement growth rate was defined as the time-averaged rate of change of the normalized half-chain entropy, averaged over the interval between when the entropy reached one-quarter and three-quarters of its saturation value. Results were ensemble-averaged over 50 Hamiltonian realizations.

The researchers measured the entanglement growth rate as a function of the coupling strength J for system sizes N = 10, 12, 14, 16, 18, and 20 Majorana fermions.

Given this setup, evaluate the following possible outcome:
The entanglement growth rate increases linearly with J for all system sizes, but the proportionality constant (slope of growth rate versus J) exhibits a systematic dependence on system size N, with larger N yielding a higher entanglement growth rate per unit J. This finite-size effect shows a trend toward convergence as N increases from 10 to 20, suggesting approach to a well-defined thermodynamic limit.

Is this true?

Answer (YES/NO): NO